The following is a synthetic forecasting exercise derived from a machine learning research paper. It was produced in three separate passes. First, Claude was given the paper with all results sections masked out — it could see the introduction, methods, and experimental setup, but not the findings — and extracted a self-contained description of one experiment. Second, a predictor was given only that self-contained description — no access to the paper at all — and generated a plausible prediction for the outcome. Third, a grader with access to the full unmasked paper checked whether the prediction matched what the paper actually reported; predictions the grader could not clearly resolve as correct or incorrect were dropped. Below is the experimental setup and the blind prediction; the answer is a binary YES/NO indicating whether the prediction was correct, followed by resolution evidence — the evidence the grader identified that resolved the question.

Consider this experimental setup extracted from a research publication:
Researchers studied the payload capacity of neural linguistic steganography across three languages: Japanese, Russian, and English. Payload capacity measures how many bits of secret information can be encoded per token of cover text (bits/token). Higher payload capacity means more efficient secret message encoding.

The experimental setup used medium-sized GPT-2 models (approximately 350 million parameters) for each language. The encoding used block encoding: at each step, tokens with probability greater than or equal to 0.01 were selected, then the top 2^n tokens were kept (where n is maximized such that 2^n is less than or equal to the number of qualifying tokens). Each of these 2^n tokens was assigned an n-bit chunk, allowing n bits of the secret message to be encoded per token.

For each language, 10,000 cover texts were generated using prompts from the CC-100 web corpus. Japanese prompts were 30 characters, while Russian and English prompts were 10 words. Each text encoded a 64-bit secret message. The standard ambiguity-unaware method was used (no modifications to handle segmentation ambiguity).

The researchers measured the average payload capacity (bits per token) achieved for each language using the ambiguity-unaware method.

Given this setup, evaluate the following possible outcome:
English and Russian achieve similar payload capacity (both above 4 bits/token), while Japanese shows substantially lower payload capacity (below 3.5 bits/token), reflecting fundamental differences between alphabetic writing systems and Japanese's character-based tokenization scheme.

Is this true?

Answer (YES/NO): NO